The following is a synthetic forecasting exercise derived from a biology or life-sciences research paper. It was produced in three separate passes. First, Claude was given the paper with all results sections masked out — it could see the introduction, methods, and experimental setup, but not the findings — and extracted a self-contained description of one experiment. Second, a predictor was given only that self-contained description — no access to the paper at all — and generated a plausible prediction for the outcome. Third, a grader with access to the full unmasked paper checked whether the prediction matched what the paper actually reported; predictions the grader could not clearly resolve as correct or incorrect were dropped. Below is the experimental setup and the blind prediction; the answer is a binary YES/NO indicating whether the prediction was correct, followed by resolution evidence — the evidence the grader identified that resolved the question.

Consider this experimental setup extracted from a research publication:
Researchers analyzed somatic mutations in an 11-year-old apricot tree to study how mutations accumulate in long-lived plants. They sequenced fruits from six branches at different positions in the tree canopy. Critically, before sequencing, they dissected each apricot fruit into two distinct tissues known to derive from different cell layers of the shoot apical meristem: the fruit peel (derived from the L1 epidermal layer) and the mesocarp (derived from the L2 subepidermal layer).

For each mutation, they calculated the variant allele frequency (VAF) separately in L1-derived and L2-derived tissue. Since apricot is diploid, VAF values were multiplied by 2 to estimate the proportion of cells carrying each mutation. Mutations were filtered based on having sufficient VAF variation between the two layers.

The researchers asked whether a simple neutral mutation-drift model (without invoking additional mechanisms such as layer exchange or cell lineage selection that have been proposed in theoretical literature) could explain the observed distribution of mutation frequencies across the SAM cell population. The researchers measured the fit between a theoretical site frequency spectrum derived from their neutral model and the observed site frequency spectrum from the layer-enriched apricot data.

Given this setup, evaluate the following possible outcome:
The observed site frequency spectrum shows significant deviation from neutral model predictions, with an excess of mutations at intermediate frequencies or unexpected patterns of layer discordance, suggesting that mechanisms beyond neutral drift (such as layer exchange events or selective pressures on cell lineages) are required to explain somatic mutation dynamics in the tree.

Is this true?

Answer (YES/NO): NO